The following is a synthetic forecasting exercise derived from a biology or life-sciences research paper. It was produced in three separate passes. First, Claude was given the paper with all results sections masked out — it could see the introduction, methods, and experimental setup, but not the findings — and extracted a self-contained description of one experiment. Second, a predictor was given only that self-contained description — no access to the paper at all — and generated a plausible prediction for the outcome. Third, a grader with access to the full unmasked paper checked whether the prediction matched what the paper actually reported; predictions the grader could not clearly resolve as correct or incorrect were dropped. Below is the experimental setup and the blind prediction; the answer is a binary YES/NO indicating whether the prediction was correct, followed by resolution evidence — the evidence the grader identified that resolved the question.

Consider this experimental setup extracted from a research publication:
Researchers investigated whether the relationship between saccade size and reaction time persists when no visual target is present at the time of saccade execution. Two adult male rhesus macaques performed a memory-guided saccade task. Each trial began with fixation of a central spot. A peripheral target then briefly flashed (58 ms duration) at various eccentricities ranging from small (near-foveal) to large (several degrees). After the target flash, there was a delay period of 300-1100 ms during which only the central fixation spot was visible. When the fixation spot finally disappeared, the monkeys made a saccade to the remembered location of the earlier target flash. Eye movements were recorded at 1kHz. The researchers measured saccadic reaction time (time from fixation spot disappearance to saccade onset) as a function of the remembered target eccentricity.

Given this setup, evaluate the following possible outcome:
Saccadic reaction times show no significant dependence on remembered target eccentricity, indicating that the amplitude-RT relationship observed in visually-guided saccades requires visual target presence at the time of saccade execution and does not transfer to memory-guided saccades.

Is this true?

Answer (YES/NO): NO